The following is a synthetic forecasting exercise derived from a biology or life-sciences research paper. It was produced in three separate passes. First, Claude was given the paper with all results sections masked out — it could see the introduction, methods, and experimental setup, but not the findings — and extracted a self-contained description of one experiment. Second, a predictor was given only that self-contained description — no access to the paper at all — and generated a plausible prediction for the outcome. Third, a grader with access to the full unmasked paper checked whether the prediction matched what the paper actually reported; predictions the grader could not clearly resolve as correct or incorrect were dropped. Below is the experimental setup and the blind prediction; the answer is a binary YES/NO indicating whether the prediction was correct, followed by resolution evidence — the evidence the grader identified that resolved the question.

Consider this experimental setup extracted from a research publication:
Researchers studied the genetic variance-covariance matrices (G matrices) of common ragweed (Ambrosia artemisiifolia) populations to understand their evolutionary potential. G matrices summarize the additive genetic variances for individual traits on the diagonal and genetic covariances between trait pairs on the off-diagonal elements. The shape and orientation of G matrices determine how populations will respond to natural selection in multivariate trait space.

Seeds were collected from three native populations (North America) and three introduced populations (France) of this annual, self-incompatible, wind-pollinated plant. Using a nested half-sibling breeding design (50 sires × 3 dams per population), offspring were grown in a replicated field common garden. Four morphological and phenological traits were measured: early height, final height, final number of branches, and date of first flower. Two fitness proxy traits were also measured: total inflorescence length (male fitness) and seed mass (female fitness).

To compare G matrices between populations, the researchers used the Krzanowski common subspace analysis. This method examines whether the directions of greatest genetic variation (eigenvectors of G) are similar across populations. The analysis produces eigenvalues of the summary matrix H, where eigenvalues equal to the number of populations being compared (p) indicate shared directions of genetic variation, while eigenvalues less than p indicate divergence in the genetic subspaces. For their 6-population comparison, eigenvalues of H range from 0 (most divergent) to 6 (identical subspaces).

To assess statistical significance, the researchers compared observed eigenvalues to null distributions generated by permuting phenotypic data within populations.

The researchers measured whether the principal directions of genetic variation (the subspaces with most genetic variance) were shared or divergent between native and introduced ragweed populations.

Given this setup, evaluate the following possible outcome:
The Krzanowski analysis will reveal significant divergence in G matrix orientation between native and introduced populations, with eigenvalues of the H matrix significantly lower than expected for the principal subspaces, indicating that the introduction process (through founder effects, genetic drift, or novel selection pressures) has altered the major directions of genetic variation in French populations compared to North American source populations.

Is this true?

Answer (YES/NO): NO